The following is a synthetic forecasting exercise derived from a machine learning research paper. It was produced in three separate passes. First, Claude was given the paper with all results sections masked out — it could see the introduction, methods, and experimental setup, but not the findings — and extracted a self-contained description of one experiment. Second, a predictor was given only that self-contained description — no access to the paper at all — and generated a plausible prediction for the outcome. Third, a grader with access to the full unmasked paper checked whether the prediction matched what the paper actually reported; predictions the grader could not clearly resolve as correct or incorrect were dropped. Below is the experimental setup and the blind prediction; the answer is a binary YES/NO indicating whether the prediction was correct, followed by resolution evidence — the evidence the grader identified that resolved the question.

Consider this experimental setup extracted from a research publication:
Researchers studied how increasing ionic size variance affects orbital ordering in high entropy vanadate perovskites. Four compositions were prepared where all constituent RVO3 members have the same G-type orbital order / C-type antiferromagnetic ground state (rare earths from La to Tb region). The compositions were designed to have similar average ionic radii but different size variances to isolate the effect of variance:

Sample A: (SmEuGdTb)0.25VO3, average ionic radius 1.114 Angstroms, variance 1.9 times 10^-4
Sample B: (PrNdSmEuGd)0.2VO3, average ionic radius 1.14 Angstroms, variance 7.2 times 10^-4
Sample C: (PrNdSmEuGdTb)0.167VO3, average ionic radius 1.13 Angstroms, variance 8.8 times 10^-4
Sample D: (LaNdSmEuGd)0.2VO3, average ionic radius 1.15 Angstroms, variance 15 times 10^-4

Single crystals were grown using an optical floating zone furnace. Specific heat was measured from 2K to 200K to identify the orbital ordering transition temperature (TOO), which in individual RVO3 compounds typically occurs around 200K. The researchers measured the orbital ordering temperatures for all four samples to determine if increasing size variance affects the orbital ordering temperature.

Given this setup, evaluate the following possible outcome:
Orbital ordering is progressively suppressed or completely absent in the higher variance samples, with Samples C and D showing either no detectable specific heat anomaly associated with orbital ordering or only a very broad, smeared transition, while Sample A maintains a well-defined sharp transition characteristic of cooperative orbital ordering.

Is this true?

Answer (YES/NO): NO